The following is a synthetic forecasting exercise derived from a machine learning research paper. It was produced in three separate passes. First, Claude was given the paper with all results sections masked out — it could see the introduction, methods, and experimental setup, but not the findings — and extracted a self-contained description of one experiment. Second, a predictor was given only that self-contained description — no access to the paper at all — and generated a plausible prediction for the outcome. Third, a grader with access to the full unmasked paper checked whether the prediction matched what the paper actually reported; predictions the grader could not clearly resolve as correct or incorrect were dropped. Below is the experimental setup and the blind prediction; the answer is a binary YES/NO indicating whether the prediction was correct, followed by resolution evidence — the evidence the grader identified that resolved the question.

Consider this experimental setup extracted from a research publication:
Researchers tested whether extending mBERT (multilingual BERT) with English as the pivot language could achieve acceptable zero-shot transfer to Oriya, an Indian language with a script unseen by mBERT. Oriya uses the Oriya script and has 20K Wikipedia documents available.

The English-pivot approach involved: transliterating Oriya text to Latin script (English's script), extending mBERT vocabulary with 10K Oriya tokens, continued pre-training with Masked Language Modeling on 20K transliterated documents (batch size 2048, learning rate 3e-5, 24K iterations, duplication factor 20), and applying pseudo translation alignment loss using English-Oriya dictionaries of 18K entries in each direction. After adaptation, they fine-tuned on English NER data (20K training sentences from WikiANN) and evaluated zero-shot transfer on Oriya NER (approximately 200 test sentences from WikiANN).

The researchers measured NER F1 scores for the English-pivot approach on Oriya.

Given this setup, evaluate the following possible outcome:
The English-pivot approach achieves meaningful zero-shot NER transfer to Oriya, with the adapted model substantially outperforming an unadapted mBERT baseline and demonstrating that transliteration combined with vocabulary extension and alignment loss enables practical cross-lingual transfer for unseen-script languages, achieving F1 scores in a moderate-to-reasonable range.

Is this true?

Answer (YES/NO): NO